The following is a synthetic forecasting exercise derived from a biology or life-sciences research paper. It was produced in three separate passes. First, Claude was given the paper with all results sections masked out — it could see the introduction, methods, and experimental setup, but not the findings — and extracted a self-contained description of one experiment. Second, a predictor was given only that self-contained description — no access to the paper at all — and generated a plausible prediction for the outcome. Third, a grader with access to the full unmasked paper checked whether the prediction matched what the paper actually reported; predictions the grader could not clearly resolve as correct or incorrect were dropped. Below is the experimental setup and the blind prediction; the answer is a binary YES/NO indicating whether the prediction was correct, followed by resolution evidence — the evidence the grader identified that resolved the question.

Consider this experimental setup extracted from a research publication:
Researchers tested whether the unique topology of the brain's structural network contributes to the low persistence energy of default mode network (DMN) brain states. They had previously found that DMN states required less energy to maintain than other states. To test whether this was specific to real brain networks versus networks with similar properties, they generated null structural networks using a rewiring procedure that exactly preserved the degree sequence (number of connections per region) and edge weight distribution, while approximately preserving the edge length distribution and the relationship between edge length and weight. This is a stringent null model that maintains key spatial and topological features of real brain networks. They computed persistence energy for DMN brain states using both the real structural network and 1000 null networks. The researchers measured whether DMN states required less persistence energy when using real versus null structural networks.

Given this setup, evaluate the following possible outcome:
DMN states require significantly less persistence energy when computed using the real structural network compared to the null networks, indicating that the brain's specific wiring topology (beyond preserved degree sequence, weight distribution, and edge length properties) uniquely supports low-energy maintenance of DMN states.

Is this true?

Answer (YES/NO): YES